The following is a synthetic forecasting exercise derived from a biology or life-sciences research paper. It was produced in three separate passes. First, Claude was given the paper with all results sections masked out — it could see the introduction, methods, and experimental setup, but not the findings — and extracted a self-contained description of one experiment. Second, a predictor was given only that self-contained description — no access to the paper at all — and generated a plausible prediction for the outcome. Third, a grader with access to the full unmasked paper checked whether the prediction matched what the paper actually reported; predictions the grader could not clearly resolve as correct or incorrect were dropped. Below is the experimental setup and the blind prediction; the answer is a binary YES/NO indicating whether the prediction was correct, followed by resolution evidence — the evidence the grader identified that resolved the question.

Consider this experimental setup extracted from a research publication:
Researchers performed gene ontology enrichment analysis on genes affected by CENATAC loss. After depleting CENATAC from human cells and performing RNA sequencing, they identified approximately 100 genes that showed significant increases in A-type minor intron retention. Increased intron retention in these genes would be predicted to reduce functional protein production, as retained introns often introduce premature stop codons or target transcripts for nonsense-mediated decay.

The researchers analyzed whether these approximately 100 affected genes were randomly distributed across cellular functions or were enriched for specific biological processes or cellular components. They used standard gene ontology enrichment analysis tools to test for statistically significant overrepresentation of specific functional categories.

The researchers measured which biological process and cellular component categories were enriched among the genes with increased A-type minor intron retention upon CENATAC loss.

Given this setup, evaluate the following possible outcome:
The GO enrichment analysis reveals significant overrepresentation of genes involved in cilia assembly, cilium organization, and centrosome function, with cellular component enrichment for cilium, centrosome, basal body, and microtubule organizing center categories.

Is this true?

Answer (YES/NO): NO